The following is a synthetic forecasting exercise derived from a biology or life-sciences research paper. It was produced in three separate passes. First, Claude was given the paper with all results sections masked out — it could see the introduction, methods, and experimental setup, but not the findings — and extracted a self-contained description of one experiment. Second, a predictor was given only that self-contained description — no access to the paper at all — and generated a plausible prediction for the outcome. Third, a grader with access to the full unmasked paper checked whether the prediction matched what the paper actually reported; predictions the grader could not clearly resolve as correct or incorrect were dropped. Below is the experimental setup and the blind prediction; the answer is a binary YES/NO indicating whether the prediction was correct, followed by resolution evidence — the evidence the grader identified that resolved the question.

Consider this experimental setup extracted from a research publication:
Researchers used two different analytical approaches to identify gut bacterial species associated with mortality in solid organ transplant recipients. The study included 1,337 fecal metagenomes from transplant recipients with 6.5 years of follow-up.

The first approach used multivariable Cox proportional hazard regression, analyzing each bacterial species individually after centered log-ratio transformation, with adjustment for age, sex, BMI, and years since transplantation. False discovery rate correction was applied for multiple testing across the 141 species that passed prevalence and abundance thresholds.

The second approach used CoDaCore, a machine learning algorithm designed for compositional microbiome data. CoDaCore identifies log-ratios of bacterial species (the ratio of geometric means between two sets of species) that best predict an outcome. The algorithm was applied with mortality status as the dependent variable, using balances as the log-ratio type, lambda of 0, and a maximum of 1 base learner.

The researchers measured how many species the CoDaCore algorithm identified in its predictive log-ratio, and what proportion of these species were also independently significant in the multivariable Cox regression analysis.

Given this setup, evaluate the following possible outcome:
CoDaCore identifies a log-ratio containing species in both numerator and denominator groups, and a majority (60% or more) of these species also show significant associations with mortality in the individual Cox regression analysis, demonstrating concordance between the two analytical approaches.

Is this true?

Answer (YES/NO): YES